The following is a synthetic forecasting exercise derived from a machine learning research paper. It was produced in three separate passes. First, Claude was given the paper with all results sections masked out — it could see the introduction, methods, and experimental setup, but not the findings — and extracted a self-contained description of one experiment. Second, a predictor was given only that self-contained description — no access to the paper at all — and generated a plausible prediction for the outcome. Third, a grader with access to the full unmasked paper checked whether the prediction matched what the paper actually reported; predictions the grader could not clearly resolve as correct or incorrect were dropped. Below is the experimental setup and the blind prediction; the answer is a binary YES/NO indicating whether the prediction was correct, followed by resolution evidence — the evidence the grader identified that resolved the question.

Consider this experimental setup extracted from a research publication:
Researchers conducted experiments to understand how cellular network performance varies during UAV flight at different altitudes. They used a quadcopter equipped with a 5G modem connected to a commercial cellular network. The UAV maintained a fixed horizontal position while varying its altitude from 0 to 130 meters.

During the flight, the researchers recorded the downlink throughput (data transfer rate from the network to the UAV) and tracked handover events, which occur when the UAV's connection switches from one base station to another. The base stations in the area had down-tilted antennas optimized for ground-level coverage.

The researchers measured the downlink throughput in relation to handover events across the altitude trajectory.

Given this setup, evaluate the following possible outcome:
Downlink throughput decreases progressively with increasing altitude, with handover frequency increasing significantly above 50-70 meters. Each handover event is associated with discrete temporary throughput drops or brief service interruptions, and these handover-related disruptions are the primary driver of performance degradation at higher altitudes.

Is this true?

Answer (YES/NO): NO